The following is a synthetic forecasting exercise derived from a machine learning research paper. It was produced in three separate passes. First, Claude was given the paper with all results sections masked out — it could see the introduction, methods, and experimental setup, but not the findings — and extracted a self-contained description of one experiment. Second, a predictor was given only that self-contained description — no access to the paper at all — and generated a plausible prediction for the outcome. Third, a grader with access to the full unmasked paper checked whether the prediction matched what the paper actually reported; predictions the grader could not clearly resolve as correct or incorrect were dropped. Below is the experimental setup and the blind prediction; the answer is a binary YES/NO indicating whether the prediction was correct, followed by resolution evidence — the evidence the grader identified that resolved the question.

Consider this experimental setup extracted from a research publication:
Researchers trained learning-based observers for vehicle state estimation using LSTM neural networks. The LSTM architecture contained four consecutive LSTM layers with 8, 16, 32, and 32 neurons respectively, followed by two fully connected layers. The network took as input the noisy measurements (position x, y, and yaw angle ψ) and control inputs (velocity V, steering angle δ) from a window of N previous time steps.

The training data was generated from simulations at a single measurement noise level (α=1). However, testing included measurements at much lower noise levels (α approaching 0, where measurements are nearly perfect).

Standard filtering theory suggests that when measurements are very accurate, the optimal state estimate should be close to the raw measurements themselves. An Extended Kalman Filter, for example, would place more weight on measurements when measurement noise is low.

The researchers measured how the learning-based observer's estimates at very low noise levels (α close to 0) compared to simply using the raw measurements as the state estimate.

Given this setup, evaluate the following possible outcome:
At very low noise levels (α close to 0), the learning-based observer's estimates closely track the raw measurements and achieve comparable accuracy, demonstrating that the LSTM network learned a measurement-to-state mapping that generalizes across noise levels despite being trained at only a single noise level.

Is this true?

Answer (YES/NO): NO